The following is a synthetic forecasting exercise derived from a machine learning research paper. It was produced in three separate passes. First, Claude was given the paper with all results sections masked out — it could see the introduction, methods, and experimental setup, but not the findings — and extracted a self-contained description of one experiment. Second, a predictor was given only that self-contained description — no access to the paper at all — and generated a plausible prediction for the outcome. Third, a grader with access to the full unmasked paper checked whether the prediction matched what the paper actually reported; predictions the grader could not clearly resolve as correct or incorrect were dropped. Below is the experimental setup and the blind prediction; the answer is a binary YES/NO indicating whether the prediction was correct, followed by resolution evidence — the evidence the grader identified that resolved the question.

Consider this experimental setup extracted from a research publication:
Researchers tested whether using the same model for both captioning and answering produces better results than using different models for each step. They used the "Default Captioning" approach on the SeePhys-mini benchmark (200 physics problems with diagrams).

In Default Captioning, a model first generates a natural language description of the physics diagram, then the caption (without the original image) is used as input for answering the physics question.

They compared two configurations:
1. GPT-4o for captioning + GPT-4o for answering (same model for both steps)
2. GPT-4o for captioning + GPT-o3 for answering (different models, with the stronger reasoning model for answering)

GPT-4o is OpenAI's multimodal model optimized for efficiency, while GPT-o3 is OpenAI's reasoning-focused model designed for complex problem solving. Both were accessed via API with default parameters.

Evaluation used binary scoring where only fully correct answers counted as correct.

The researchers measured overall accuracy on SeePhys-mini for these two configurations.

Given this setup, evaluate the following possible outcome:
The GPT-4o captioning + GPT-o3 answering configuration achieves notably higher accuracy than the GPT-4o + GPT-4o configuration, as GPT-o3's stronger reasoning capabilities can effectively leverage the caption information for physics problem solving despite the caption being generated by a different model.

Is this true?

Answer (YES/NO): YES